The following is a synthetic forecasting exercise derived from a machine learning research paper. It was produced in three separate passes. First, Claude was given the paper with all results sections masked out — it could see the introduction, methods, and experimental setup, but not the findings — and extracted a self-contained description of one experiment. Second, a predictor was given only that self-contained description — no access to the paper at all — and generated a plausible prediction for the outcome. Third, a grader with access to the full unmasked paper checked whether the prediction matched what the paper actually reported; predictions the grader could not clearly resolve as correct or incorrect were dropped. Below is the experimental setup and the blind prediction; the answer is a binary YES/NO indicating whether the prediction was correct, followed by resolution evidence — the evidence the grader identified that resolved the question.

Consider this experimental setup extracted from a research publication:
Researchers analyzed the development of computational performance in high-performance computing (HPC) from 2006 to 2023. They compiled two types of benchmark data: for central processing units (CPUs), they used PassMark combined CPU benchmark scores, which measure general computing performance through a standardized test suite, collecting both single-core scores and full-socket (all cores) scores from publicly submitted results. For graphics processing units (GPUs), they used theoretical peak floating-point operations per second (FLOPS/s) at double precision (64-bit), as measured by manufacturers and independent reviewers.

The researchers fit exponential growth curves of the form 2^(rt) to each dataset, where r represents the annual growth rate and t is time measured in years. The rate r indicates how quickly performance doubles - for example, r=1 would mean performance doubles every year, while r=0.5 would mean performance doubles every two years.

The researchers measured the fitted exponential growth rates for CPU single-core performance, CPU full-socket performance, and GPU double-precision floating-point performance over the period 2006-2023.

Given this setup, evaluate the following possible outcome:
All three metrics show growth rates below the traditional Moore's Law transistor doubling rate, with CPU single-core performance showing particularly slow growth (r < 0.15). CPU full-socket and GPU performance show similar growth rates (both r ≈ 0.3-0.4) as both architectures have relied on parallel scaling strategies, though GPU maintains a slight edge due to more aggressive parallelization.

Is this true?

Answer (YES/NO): NO